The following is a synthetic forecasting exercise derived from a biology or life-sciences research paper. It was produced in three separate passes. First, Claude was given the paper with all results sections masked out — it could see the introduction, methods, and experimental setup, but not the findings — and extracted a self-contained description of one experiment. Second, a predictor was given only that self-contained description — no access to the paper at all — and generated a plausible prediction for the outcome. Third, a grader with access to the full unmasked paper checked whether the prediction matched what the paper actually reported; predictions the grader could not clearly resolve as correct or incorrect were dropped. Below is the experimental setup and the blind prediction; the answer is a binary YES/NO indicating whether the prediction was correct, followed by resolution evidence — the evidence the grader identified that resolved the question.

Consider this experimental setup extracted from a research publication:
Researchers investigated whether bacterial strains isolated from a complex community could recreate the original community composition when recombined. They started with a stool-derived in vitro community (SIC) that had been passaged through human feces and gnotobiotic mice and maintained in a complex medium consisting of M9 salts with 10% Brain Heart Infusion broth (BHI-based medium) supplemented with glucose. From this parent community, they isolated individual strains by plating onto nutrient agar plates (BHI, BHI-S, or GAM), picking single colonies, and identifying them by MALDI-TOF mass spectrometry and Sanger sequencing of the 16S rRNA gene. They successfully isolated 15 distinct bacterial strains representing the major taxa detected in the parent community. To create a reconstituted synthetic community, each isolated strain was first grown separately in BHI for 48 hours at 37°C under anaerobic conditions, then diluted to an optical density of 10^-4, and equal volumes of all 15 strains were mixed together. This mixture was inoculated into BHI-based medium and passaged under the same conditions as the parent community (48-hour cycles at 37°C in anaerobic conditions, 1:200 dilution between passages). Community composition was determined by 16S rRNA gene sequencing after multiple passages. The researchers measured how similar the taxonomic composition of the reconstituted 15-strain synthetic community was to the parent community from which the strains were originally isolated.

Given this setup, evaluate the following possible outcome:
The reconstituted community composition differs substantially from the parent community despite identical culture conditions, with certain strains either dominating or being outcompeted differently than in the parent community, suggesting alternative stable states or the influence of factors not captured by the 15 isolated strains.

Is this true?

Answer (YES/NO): NO